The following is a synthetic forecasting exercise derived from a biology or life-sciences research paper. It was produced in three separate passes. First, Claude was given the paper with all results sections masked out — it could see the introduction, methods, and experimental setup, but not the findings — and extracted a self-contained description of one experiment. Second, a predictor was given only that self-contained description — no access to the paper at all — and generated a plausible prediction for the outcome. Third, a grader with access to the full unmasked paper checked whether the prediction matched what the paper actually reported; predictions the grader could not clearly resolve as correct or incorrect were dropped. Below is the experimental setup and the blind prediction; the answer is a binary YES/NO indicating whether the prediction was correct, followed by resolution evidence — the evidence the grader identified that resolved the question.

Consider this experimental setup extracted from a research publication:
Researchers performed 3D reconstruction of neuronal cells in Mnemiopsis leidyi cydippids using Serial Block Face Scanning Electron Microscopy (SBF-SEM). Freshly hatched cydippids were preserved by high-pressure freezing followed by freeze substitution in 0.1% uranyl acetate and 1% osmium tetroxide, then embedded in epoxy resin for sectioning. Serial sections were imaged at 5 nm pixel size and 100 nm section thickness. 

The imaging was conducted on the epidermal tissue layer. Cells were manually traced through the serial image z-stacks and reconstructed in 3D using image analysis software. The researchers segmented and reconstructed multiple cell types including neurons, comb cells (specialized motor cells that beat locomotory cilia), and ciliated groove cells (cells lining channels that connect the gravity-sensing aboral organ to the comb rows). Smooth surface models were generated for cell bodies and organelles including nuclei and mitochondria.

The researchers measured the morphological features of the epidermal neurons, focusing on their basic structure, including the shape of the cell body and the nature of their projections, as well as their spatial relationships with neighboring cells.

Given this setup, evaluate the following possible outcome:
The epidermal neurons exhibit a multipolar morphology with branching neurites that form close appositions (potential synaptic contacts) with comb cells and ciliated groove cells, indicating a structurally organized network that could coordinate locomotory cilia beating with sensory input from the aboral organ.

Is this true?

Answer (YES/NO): YES